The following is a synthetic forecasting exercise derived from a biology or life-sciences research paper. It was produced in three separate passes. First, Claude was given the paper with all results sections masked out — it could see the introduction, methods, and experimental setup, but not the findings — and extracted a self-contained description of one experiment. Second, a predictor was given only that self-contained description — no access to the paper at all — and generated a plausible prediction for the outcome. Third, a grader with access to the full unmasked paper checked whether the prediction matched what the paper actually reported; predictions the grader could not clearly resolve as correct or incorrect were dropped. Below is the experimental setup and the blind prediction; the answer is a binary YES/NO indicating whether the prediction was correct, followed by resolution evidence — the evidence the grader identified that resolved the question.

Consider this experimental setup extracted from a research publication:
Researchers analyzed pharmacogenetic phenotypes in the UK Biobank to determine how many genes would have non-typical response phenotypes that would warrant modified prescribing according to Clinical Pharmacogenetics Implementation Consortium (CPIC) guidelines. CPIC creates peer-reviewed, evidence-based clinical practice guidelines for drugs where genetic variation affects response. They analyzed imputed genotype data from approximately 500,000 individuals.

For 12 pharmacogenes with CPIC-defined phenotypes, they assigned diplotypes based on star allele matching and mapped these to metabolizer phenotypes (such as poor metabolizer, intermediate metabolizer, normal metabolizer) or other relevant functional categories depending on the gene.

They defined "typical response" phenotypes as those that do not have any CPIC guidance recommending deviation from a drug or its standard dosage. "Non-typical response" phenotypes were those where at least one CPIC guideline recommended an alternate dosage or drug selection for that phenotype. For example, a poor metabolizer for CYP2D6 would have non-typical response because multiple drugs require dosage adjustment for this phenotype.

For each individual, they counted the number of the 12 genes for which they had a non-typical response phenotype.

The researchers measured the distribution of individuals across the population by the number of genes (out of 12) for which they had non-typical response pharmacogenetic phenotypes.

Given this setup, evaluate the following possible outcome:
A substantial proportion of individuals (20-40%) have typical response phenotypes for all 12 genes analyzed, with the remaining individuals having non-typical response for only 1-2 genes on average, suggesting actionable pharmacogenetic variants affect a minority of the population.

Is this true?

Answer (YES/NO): NO